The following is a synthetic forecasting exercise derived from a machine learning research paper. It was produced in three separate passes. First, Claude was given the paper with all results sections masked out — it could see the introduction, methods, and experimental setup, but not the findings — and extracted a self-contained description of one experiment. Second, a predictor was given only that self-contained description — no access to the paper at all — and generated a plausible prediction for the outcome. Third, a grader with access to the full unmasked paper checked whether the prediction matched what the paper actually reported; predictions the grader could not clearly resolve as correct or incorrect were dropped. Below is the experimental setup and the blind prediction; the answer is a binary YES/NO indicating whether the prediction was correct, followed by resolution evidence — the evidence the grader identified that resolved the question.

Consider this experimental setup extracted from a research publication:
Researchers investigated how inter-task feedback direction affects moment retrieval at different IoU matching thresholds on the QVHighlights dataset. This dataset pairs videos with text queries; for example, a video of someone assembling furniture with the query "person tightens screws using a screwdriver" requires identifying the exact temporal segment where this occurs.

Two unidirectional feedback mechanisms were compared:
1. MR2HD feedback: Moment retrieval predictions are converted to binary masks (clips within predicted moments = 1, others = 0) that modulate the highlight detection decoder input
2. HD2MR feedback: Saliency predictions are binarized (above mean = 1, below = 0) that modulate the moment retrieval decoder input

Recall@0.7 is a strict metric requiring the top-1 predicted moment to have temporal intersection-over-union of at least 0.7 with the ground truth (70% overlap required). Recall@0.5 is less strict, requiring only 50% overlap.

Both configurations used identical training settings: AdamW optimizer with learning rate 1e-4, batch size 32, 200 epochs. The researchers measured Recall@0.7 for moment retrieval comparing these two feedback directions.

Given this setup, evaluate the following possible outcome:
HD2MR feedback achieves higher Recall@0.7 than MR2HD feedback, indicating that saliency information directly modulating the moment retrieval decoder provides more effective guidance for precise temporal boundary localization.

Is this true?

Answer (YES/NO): NO